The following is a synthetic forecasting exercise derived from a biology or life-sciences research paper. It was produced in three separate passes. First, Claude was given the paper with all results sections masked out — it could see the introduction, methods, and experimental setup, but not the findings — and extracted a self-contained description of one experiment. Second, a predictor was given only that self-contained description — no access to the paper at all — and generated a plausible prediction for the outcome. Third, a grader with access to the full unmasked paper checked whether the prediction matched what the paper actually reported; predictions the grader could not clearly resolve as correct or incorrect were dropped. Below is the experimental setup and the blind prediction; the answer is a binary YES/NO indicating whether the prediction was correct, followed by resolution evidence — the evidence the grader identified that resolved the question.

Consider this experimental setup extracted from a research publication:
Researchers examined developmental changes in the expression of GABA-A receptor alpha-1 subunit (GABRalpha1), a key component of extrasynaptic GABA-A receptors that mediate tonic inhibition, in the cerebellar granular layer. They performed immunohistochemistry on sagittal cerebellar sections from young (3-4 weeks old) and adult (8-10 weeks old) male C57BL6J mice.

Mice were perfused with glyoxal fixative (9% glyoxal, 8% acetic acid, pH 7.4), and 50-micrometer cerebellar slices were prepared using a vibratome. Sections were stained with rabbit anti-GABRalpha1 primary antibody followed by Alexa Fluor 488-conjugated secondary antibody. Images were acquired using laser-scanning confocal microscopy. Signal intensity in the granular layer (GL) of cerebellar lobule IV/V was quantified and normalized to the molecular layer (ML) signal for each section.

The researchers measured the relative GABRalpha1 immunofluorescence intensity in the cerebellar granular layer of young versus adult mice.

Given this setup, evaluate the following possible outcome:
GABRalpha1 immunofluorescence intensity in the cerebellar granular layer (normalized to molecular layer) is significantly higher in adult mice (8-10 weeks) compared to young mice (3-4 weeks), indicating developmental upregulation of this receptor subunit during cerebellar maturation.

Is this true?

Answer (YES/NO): NO